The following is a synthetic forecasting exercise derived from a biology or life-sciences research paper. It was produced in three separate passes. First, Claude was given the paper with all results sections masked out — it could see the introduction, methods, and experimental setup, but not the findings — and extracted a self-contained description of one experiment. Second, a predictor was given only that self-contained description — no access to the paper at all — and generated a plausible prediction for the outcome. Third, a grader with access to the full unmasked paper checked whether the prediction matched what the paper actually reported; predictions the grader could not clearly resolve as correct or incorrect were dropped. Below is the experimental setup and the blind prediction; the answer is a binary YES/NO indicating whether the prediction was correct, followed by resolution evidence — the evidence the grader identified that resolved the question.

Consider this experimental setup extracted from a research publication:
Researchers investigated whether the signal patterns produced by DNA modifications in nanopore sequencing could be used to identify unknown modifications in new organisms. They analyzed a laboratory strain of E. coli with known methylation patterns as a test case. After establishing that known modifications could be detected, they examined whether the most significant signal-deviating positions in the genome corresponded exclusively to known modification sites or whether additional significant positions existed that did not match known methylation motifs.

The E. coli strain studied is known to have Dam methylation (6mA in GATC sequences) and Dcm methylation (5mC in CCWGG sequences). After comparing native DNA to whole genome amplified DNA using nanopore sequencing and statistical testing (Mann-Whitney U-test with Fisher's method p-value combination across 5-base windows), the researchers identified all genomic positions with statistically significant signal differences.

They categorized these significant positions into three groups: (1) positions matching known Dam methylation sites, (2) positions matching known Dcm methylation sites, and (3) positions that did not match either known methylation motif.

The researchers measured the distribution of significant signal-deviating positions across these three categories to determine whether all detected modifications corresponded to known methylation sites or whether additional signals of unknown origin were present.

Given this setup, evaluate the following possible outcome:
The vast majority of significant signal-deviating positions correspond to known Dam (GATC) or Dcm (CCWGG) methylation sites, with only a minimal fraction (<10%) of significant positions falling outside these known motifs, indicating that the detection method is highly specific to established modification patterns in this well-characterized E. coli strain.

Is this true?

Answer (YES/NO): NO